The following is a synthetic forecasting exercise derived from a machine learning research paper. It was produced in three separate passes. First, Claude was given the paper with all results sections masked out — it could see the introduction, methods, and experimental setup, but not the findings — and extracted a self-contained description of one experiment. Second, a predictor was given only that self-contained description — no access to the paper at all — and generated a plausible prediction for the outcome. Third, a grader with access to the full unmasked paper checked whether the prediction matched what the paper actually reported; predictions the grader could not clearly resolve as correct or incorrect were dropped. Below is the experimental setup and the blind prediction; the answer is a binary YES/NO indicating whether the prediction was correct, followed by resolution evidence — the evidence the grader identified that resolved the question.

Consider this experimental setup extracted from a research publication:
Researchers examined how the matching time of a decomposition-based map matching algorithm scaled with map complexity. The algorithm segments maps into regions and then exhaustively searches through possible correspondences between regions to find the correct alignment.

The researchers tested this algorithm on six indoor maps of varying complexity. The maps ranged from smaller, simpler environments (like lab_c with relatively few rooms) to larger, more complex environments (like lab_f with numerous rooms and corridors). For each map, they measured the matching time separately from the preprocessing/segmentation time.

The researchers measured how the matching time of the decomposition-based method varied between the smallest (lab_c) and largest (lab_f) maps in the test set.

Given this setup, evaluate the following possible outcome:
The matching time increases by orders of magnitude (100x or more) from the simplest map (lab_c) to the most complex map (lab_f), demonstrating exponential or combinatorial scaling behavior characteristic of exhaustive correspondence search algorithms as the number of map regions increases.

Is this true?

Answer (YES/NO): NO